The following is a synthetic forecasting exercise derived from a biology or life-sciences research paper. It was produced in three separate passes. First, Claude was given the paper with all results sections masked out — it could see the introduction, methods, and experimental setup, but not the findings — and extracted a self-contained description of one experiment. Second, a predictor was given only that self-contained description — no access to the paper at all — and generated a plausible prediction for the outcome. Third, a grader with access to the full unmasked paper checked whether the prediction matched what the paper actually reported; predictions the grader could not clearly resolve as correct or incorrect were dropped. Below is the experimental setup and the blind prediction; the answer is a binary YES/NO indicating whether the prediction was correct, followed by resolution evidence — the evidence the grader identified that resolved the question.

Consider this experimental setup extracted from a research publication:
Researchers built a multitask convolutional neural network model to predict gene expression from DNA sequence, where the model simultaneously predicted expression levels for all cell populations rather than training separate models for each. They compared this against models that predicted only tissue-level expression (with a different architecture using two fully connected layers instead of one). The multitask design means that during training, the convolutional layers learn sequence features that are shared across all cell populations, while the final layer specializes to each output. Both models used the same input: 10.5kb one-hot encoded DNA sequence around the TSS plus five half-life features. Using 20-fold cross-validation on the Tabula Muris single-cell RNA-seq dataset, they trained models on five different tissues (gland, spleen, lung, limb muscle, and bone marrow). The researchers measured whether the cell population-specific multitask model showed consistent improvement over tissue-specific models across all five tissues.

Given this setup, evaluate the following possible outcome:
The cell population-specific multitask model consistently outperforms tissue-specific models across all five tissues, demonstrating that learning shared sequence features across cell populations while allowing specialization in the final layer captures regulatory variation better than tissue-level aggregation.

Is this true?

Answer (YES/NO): YES